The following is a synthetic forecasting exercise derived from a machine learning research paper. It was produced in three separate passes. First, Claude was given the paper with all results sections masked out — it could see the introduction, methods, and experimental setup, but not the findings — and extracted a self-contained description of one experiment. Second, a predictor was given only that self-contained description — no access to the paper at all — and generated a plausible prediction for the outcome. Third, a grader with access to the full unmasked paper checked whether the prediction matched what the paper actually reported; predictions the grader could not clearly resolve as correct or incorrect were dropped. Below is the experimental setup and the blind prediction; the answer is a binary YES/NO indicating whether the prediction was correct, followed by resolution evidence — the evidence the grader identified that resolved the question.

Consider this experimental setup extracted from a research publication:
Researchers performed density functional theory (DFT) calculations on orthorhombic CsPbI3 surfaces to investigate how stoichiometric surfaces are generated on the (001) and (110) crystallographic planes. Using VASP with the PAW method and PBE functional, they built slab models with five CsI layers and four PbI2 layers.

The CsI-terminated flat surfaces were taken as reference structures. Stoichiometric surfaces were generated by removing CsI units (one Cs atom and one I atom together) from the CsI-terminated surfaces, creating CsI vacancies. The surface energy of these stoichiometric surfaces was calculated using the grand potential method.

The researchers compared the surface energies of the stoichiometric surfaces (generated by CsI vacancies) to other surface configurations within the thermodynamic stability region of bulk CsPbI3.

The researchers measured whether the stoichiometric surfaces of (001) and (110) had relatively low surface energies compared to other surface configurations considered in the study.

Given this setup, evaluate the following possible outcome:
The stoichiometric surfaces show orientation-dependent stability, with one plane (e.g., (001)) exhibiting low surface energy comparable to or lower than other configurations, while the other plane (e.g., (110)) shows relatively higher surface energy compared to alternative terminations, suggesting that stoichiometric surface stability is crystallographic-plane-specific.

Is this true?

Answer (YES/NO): NO